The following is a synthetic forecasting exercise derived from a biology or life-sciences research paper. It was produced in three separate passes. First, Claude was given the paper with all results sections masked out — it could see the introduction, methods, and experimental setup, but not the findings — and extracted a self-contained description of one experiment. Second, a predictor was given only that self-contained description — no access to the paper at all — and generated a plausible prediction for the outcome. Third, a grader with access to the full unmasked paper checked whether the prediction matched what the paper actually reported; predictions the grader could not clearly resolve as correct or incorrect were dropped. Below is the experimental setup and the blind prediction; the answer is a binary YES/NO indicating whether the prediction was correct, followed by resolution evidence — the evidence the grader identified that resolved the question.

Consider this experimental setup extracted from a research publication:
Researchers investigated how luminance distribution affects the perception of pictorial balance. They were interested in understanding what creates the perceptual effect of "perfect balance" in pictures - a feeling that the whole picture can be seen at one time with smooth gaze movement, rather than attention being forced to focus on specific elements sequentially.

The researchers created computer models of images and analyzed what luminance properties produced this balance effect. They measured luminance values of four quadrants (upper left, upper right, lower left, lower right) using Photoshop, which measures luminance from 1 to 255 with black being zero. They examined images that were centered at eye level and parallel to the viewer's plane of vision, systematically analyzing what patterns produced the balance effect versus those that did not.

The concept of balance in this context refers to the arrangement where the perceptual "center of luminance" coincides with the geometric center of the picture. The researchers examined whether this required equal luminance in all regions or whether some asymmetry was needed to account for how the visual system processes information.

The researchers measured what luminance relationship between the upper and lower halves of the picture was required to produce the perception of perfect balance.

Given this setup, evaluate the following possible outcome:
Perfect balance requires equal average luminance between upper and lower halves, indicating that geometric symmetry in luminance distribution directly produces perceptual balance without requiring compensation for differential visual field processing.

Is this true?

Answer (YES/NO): NO